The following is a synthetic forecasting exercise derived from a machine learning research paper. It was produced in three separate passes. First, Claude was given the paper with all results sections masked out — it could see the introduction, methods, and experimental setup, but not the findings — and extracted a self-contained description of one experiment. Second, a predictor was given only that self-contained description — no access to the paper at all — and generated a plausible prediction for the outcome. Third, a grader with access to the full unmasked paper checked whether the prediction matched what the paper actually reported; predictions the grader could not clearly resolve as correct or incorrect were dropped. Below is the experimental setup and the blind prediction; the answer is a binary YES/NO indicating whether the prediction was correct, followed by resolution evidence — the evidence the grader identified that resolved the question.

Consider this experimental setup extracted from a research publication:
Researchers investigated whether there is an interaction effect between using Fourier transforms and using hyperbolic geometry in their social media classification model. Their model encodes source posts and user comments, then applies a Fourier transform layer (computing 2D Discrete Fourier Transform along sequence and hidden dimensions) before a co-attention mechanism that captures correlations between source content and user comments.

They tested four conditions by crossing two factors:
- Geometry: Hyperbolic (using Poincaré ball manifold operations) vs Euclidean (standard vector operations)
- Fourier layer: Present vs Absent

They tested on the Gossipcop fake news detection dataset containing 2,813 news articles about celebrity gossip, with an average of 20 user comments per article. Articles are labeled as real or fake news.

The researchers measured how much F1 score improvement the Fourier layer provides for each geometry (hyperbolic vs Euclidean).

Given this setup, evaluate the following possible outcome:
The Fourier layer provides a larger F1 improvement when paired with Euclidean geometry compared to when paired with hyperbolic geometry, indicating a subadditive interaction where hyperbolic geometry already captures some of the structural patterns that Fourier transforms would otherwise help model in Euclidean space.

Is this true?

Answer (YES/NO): NO